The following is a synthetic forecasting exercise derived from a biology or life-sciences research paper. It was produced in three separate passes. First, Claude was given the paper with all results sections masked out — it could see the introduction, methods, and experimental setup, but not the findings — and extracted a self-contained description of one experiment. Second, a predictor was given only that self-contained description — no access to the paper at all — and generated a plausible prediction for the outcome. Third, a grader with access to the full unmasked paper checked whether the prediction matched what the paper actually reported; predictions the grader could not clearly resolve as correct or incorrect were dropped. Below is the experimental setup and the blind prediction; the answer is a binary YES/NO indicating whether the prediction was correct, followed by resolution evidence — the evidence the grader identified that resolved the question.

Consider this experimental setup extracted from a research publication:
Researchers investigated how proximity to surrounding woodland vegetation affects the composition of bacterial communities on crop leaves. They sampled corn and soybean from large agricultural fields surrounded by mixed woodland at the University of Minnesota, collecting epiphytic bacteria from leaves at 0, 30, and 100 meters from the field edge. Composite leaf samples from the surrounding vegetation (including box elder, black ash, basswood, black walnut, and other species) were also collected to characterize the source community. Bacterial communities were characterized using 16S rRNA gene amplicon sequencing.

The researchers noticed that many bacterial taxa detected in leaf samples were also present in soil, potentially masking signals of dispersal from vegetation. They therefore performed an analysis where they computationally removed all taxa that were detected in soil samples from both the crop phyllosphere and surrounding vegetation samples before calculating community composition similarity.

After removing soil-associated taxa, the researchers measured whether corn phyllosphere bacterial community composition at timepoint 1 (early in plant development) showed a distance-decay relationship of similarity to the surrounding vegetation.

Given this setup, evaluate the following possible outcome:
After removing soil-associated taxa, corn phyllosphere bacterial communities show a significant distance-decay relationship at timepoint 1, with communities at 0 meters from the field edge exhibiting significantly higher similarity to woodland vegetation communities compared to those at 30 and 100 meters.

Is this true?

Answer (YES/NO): YES